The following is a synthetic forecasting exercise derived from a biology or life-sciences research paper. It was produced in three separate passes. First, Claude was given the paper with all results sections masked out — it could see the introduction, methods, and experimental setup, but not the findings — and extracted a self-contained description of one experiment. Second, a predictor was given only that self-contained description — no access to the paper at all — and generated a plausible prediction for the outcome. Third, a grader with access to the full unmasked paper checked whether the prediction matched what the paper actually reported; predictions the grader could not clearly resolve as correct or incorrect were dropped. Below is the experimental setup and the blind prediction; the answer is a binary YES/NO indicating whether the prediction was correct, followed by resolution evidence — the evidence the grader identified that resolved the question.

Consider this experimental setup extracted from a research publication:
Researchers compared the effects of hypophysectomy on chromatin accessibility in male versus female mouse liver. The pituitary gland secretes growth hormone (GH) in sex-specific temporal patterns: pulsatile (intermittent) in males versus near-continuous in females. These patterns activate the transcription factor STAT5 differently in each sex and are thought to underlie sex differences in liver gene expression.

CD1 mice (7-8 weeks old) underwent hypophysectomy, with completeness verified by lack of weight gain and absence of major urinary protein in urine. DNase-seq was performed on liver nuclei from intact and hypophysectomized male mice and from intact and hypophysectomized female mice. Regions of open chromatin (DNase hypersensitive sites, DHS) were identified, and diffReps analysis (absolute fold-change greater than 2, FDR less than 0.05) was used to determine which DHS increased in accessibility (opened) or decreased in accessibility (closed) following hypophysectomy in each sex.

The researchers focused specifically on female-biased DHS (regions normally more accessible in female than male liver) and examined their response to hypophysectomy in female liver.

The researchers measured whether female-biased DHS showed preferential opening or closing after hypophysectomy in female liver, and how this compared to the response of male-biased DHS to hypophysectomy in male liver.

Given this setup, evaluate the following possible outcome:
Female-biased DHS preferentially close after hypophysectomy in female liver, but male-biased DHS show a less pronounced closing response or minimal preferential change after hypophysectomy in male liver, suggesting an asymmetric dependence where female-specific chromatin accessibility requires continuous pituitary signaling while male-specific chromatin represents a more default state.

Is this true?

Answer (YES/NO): NO